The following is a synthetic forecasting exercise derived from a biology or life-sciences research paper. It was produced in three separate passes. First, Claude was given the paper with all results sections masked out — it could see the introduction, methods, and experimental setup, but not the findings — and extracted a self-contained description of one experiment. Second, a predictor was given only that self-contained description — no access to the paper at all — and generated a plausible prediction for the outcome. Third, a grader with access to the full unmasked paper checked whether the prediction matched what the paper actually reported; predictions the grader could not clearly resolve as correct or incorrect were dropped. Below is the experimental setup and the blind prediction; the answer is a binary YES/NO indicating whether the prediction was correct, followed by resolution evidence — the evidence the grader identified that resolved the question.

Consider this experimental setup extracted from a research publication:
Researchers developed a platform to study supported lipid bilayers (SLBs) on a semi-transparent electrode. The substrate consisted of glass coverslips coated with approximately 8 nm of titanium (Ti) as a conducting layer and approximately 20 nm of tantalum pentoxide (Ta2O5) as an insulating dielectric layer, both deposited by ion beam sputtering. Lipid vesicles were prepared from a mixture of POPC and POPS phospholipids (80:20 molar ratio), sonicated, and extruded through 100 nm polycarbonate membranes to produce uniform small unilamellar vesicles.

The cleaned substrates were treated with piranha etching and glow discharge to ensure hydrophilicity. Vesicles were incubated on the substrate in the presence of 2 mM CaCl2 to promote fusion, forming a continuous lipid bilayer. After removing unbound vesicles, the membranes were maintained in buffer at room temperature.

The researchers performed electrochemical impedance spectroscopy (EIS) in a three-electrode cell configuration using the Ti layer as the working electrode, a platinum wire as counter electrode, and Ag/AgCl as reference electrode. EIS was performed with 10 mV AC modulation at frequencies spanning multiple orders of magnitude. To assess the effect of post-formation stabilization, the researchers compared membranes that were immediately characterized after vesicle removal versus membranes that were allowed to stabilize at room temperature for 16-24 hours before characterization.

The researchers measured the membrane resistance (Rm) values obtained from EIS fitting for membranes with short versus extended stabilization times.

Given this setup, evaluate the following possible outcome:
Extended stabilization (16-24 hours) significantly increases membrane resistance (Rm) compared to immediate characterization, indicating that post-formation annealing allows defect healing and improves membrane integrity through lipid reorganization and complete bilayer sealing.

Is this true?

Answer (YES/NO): YES